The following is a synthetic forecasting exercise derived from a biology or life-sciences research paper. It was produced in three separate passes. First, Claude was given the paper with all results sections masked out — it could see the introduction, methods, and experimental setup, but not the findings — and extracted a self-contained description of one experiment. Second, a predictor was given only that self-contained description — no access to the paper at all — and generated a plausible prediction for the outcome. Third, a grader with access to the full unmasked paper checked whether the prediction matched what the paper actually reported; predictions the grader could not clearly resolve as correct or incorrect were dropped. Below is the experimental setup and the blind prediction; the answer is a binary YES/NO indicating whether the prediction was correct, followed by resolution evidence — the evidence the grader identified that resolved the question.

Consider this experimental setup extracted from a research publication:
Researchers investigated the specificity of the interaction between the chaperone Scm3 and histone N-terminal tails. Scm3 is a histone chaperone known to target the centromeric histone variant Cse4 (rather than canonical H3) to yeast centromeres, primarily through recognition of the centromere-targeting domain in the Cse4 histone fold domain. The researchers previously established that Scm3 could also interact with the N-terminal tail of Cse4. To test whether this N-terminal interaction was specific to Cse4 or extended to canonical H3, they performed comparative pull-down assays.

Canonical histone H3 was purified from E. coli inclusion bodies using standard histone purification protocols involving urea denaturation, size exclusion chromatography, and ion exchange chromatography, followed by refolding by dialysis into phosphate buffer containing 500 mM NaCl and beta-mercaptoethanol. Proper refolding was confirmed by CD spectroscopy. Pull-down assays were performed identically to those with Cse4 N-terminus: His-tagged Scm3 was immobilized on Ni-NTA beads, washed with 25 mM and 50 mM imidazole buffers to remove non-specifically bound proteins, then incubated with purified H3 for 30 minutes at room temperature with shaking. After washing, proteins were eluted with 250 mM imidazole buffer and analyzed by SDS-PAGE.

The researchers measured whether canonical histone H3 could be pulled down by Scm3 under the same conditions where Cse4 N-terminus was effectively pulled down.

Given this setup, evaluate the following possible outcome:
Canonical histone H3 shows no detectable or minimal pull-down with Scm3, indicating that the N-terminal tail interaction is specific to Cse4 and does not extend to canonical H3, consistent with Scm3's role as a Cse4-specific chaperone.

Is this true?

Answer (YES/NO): YES